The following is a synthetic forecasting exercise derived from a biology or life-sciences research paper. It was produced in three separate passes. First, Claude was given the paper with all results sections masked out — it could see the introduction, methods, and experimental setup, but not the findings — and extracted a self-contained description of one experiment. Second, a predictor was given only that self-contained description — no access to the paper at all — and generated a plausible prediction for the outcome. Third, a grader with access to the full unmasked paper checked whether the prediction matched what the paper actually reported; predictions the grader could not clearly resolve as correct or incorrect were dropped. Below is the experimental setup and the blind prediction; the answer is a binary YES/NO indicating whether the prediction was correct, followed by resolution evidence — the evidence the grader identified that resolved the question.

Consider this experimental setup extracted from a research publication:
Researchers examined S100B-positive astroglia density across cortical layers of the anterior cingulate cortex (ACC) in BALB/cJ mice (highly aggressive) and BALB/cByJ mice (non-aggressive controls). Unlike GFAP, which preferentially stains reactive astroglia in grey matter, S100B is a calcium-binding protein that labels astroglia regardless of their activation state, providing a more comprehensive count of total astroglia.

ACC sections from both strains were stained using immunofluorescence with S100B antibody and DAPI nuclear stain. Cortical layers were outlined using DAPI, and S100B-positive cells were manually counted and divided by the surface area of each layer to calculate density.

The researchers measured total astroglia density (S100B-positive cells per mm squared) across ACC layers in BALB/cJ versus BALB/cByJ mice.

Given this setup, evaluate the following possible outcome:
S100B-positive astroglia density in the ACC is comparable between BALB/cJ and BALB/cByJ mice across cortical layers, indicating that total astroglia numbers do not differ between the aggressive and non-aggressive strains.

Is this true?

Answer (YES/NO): NO